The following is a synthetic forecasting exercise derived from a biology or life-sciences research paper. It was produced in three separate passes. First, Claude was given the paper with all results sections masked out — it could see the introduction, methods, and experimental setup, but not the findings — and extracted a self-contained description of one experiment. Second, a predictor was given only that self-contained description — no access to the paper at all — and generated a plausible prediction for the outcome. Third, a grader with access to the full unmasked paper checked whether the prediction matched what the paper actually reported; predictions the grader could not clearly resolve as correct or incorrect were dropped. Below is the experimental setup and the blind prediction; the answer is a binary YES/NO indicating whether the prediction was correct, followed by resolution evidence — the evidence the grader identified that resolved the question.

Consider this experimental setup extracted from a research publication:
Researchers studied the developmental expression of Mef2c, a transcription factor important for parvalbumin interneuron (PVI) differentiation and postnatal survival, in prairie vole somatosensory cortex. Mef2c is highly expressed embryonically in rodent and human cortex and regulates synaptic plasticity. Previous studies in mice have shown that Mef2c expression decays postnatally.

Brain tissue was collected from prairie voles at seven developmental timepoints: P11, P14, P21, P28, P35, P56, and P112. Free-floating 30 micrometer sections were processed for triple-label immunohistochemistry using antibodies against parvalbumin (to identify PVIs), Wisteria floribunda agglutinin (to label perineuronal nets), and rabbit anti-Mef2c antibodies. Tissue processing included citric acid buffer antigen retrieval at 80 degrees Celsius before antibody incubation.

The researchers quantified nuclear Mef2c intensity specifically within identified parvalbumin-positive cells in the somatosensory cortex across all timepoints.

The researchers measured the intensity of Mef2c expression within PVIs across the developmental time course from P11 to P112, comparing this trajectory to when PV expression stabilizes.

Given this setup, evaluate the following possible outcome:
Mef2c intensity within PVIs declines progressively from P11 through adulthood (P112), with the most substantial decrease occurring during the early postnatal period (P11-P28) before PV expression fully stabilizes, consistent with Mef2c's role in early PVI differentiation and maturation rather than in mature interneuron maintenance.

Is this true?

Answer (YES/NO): NO